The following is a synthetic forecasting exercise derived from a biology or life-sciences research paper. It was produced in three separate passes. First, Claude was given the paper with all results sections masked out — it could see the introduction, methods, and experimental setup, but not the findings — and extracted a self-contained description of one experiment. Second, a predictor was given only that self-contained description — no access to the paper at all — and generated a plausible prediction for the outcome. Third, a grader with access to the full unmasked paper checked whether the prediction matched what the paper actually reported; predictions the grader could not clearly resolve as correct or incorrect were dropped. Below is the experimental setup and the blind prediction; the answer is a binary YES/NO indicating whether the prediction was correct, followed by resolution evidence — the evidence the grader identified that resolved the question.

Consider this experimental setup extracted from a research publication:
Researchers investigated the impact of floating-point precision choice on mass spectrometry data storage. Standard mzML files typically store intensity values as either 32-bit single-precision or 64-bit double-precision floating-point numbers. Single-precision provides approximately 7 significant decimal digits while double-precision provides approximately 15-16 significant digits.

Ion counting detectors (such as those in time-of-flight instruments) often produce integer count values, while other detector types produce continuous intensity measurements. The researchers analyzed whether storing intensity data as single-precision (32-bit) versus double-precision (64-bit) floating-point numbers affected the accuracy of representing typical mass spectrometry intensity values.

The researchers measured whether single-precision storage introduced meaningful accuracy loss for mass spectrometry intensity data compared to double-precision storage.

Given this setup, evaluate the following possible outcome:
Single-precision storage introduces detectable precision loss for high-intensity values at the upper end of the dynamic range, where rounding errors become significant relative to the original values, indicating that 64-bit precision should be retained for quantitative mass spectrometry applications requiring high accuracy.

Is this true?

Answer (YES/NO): NO